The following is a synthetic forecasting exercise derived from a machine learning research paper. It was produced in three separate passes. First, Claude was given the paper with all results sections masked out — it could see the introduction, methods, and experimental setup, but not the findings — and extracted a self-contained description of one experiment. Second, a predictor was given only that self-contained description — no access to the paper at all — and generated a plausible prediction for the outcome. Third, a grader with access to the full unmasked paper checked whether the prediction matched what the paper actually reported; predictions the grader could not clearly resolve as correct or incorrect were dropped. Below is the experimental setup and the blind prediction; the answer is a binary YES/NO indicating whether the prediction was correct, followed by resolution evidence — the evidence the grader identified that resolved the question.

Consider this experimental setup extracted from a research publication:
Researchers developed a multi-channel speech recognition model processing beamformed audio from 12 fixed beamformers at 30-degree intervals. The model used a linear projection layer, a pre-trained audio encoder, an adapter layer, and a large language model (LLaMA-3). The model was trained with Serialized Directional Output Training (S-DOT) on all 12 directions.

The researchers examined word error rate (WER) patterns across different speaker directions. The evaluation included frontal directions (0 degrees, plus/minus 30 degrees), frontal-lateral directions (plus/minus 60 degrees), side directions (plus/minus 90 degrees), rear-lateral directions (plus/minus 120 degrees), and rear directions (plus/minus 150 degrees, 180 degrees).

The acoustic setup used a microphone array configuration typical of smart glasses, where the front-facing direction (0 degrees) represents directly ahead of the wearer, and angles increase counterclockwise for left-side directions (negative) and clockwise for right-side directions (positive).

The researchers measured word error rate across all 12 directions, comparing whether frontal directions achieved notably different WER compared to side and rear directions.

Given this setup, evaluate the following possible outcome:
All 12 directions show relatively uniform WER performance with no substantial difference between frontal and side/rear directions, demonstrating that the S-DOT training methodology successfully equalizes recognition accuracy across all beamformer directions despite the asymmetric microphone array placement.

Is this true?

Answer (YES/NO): YES